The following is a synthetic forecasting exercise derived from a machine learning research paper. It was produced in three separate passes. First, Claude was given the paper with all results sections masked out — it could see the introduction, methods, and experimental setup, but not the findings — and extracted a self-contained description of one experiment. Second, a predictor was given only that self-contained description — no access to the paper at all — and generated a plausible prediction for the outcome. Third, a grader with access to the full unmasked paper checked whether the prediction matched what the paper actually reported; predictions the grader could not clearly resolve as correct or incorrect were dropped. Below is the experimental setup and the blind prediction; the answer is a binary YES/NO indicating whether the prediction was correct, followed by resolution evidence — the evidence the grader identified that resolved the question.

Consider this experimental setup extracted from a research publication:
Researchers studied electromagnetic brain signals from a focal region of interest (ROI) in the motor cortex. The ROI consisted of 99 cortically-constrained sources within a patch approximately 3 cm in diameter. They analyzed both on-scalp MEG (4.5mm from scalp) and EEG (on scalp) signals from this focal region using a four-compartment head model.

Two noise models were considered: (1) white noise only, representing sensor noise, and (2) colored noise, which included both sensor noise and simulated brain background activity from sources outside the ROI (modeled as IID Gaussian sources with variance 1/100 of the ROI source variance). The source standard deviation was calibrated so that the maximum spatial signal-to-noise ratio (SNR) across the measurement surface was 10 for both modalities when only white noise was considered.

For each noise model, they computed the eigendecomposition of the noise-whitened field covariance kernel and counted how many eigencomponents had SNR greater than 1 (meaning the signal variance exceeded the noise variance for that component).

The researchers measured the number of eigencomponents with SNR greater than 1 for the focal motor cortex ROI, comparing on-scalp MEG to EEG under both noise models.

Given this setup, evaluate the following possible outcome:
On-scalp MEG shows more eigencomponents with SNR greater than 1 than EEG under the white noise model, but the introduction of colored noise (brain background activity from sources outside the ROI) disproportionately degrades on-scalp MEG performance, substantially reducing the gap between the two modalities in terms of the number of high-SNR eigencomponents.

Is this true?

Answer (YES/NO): NO